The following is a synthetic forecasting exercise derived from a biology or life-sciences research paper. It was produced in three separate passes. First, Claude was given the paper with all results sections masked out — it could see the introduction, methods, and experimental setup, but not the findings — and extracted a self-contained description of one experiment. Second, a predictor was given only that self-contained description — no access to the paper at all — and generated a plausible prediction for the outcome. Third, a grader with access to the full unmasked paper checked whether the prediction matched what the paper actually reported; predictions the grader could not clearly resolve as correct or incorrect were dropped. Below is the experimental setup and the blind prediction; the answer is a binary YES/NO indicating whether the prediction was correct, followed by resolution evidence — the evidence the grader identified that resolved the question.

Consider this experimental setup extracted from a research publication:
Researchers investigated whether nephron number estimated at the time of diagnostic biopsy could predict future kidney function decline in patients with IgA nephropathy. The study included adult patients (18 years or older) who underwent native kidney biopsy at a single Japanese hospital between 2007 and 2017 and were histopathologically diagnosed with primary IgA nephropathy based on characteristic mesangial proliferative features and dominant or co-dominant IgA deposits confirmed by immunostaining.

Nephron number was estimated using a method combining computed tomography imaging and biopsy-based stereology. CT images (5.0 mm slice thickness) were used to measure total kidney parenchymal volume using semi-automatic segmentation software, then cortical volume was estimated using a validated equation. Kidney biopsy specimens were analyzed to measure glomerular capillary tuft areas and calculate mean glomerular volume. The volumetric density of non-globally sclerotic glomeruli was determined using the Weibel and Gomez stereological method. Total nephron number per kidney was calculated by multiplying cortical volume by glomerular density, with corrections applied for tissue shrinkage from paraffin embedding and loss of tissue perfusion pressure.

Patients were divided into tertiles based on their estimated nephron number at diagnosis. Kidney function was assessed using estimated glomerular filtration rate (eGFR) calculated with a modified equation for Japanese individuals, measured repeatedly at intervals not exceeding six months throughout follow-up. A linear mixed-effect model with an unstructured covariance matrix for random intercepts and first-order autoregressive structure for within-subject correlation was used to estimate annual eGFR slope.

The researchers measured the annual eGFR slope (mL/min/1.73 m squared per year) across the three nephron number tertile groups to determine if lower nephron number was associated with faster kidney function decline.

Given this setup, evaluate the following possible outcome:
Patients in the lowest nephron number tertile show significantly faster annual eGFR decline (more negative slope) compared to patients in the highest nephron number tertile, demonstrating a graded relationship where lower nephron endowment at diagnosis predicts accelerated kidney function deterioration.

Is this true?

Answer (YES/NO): YES